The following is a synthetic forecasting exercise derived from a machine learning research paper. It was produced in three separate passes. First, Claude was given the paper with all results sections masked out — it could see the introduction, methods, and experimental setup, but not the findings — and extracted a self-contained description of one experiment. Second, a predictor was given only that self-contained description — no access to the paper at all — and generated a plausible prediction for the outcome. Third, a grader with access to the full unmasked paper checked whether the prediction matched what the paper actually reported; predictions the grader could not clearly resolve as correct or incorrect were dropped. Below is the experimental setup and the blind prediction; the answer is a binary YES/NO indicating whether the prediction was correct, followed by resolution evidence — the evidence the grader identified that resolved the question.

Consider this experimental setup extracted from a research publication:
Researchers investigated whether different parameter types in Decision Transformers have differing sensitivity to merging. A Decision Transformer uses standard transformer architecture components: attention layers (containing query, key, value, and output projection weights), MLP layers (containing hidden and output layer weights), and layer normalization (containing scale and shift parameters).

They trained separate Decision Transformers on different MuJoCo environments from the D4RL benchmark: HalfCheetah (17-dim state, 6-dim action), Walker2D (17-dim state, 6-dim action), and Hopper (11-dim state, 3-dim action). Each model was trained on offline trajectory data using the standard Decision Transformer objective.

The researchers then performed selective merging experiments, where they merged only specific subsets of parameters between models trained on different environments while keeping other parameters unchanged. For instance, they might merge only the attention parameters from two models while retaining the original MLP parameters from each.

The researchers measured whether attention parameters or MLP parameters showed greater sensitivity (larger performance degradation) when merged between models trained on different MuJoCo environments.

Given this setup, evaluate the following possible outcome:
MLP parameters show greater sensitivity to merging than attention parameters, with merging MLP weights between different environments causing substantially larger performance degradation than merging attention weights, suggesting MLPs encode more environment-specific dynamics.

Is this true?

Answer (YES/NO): YES